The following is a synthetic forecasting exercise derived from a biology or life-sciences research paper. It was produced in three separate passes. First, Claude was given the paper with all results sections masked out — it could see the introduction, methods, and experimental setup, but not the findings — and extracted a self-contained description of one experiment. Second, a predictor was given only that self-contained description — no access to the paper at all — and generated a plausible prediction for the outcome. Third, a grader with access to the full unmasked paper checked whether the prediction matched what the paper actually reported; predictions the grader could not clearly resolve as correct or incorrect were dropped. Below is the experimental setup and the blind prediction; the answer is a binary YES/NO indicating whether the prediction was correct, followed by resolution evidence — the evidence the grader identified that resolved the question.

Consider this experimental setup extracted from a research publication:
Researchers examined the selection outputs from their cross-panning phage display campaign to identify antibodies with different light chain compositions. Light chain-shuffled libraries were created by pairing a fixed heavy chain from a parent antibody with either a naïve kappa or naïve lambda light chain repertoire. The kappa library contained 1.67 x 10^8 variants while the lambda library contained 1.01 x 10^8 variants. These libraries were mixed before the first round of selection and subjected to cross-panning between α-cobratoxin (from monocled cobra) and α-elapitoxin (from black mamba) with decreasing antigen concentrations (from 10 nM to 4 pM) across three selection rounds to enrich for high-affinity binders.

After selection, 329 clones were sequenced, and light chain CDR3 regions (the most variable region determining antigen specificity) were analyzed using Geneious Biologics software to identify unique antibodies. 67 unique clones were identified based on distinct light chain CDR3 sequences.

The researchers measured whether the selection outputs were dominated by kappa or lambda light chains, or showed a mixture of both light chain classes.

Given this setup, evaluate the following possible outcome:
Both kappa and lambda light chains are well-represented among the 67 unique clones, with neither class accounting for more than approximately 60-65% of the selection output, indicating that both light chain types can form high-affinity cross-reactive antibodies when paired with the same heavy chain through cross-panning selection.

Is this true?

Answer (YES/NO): NO